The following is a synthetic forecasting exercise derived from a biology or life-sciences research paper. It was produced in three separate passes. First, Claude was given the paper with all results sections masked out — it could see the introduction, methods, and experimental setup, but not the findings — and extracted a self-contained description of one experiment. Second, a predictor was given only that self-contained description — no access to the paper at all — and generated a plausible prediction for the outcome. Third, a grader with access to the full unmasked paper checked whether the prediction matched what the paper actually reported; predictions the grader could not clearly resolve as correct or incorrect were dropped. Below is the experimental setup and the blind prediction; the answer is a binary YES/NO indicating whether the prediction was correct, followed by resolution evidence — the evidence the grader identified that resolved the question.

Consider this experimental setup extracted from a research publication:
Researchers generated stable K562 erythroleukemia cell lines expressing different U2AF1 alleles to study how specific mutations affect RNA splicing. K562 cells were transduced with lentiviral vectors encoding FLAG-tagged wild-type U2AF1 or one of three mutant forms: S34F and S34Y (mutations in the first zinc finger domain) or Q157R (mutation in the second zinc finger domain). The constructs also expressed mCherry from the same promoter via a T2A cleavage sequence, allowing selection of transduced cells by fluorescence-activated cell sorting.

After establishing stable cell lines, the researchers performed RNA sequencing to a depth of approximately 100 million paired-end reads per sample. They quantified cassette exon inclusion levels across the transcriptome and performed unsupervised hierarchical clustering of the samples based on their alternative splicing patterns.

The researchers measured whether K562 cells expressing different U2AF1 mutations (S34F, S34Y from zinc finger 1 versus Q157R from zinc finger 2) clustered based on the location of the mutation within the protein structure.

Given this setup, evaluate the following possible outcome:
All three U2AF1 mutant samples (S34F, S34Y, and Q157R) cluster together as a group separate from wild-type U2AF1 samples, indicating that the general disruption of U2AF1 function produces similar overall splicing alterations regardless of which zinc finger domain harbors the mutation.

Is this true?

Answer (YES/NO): NO